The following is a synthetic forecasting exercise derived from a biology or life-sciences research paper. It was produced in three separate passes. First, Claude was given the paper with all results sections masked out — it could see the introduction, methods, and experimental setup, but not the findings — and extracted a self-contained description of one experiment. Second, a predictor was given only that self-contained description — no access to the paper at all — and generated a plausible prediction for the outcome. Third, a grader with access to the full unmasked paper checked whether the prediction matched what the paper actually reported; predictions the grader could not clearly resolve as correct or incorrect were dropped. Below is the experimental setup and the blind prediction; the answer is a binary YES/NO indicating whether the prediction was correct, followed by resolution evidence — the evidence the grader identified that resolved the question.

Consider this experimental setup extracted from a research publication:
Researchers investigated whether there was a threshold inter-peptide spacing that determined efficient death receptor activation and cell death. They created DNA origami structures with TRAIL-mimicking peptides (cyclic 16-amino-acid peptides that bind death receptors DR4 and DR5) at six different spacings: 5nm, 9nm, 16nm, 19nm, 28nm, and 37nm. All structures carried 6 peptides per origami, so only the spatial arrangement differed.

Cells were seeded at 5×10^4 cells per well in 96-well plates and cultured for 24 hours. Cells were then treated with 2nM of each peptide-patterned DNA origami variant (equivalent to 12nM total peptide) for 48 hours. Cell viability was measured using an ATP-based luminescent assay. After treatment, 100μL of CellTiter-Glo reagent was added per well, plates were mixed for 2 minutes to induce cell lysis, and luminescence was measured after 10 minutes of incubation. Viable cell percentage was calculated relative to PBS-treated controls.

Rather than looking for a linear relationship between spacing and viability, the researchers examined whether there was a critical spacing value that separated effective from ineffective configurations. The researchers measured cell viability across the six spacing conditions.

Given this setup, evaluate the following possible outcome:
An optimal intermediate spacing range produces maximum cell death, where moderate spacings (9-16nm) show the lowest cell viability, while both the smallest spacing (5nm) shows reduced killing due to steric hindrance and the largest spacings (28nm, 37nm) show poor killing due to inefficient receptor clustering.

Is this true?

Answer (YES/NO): NO